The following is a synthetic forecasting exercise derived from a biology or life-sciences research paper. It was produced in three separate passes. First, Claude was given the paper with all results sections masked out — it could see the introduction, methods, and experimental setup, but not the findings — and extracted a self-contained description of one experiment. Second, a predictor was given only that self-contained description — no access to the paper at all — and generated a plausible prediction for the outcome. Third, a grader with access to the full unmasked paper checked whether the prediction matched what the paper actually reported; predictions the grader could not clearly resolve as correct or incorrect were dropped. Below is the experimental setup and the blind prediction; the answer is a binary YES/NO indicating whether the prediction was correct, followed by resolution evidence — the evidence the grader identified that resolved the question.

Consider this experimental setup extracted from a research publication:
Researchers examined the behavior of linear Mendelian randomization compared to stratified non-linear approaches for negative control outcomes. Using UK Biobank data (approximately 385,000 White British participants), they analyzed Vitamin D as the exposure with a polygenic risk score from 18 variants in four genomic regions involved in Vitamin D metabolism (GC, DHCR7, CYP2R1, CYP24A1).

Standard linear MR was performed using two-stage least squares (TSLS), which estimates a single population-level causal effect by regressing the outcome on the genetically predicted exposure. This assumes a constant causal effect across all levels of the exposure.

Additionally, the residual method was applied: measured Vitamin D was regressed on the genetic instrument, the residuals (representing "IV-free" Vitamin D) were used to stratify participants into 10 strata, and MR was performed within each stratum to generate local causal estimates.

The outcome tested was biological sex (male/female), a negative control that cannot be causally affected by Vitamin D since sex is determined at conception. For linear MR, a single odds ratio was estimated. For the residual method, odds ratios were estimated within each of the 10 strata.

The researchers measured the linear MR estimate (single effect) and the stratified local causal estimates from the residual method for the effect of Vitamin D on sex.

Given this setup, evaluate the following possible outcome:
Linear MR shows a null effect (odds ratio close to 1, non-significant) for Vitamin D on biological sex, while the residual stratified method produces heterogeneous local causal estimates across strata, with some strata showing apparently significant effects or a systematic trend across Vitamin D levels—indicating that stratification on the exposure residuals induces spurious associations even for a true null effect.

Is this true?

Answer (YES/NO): YES